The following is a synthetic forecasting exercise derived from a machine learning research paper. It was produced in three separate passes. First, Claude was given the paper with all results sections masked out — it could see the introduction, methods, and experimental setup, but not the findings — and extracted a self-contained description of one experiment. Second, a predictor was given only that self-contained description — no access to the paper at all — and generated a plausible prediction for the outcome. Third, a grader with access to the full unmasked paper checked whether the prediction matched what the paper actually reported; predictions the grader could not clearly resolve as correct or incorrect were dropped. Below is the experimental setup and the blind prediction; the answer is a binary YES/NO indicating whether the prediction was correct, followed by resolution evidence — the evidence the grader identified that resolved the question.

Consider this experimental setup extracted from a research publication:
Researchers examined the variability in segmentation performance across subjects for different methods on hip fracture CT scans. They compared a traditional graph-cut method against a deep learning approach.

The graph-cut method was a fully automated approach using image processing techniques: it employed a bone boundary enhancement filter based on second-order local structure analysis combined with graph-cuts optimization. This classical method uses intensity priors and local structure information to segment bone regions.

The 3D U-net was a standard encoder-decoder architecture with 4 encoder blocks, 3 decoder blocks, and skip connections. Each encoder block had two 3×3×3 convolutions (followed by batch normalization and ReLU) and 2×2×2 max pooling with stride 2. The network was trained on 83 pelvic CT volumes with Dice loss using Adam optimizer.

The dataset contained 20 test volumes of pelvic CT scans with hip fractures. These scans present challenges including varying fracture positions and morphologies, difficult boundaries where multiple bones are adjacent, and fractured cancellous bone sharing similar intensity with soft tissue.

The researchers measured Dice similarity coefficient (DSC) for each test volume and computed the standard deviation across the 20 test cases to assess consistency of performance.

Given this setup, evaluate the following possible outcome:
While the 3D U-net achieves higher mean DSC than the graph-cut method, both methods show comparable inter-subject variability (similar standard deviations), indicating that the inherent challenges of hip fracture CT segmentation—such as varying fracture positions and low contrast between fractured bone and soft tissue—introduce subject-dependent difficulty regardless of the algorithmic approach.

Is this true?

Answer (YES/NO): NO